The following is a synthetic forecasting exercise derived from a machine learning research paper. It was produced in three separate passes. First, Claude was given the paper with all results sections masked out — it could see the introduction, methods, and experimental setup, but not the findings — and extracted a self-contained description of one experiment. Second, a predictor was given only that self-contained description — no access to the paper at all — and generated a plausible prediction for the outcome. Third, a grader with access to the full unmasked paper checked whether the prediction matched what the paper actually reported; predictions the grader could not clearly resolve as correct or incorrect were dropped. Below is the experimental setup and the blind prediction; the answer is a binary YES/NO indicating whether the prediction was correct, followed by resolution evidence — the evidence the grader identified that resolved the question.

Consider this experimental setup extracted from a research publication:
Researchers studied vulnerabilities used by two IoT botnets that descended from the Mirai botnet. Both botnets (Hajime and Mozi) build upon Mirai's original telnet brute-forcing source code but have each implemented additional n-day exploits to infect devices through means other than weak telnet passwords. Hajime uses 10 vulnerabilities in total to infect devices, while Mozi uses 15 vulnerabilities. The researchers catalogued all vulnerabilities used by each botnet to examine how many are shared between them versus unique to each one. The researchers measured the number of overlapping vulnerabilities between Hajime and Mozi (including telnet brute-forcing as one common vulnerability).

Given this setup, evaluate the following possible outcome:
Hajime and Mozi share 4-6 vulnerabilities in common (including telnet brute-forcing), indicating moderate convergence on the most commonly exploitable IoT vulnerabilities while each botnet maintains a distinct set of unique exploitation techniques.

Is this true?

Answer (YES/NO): YES